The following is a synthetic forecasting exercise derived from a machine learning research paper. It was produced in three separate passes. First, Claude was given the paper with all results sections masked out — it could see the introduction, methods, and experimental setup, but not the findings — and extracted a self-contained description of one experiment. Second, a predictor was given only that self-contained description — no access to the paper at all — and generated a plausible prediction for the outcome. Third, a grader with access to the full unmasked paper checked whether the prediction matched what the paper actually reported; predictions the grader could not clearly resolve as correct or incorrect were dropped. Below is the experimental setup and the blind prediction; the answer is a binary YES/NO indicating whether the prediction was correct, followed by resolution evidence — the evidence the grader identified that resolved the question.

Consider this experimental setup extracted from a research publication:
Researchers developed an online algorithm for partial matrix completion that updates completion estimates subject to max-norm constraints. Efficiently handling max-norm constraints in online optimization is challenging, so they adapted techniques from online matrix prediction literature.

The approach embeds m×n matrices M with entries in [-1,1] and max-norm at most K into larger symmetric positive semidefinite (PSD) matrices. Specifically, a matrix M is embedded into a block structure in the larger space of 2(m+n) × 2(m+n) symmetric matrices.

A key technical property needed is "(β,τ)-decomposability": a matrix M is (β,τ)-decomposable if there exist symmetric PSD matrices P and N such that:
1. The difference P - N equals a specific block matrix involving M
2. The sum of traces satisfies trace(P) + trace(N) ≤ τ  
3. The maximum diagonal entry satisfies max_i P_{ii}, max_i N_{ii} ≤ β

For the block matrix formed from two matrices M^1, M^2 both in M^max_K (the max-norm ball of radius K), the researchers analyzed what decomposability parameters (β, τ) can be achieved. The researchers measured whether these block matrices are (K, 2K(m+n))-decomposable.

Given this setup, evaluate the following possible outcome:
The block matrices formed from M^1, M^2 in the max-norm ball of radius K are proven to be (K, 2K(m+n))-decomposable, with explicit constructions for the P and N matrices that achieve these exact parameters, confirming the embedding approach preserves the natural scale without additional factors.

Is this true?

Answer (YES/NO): YES